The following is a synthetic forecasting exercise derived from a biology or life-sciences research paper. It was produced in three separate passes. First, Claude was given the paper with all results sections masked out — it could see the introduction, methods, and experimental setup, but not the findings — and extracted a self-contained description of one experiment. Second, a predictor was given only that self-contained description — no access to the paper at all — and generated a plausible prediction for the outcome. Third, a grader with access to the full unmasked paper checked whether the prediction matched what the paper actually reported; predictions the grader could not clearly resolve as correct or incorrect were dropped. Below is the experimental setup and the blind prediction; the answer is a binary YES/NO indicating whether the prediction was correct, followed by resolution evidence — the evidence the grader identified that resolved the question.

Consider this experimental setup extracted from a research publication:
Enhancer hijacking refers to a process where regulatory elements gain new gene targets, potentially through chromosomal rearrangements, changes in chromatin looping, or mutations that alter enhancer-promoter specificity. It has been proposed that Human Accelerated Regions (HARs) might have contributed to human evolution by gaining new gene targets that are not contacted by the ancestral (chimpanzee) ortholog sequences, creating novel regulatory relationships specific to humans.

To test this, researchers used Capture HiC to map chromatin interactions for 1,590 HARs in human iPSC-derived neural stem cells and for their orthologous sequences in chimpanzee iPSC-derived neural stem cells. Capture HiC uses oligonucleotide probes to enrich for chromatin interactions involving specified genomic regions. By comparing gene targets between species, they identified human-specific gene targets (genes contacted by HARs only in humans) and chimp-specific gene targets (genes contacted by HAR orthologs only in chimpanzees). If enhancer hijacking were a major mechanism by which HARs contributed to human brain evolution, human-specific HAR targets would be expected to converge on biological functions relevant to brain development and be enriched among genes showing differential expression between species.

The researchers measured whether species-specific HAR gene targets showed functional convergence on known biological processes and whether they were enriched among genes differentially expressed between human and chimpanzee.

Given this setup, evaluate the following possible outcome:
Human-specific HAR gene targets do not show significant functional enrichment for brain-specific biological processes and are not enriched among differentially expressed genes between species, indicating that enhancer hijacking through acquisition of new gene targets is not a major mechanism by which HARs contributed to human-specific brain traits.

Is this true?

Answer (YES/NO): YES